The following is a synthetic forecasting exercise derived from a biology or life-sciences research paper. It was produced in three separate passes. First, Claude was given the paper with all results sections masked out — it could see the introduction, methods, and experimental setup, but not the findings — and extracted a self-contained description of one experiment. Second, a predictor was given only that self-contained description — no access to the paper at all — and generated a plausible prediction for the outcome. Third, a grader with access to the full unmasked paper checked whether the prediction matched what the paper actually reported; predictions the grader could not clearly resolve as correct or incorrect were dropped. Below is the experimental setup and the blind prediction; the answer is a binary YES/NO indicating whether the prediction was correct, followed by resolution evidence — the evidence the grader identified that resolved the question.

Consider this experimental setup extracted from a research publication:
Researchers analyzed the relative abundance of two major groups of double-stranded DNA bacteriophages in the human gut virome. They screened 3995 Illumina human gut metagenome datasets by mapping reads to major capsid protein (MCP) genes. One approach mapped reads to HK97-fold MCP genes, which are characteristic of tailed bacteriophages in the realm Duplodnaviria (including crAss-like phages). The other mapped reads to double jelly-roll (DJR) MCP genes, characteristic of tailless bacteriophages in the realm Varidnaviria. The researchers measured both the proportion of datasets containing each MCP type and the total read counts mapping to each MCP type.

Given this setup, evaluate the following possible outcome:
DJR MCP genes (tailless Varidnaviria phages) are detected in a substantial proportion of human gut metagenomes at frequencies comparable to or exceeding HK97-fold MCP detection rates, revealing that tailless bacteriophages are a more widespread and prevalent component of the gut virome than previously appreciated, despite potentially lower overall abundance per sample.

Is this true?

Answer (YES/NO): NO